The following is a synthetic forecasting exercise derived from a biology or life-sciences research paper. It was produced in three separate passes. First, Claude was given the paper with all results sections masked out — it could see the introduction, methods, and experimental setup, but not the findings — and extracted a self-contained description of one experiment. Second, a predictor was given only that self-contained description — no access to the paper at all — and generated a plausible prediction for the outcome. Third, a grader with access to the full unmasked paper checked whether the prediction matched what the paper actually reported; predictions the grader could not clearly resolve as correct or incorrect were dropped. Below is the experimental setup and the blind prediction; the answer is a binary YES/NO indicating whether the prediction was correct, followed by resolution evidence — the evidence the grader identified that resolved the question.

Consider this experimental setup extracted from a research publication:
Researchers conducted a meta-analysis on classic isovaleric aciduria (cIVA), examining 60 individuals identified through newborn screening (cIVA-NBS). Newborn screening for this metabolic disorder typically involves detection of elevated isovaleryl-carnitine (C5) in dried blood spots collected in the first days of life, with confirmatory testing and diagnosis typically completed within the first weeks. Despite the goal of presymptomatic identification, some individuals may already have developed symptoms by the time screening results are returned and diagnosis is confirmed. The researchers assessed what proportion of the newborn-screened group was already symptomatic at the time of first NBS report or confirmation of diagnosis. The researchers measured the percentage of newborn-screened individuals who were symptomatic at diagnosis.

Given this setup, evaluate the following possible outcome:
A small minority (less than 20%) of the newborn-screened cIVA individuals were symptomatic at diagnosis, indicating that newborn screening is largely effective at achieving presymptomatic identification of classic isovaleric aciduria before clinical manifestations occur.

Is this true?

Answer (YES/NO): NO